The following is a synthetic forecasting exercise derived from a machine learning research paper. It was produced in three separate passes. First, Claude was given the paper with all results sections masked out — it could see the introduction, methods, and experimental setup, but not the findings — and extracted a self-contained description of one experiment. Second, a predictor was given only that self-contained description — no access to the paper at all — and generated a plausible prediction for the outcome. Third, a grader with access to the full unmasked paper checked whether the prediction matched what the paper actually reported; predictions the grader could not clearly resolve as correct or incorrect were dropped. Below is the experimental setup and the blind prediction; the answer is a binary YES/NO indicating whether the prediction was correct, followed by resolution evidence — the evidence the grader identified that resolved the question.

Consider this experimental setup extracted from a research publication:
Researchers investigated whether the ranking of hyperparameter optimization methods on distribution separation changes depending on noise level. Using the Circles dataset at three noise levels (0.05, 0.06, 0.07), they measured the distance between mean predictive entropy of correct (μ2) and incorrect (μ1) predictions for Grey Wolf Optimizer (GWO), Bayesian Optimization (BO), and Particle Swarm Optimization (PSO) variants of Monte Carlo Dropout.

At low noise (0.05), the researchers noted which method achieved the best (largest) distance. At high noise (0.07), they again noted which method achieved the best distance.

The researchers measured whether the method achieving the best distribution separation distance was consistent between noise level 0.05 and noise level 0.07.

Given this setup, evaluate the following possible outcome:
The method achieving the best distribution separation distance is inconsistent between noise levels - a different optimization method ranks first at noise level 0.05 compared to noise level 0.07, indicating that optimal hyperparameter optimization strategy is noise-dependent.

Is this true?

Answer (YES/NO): YES